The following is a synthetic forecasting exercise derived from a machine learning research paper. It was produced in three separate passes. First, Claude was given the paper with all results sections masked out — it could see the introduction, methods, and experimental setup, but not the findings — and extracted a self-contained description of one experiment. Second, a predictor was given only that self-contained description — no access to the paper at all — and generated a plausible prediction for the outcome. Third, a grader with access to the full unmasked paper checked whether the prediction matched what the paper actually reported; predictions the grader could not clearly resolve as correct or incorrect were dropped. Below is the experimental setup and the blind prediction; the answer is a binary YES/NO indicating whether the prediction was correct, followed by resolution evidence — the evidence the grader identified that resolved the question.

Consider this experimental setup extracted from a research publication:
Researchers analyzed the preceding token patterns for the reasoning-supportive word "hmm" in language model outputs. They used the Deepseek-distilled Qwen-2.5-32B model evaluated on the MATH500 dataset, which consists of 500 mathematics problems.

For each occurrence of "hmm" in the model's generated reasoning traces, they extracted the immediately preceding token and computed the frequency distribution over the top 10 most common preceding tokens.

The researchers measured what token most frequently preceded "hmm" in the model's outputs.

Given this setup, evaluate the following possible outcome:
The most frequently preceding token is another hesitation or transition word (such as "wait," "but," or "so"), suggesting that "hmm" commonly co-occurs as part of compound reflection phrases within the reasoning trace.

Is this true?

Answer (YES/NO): NO